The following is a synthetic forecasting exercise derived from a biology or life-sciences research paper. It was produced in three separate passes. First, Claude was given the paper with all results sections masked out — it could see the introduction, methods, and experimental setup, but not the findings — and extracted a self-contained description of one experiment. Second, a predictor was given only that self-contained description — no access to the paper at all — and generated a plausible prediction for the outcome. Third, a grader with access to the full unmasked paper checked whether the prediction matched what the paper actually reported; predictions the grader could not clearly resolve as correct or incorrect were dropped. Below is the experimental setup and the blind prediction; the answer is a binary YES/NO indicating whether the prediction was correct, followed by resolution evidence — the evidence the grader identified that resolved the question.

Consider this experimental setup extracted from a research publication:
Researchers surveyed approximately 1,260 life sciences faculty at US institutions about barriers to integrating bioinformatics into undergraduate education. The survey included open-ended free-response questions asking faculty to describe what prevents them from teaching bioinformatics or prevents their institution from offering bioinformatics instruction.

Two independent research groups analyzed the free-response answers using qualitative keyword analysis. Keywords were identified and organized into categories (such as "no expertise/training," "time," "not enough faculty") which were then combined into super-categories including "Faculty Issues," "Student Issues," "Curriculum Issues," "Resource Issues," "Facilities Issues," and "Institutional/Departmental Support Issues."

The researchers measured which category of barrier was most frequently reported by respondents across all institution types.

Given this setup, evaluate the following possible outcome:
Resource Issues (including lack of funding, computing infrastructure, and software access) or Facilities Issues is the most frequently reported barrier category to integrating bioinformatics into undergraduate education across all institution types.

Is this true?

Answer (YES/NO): NO